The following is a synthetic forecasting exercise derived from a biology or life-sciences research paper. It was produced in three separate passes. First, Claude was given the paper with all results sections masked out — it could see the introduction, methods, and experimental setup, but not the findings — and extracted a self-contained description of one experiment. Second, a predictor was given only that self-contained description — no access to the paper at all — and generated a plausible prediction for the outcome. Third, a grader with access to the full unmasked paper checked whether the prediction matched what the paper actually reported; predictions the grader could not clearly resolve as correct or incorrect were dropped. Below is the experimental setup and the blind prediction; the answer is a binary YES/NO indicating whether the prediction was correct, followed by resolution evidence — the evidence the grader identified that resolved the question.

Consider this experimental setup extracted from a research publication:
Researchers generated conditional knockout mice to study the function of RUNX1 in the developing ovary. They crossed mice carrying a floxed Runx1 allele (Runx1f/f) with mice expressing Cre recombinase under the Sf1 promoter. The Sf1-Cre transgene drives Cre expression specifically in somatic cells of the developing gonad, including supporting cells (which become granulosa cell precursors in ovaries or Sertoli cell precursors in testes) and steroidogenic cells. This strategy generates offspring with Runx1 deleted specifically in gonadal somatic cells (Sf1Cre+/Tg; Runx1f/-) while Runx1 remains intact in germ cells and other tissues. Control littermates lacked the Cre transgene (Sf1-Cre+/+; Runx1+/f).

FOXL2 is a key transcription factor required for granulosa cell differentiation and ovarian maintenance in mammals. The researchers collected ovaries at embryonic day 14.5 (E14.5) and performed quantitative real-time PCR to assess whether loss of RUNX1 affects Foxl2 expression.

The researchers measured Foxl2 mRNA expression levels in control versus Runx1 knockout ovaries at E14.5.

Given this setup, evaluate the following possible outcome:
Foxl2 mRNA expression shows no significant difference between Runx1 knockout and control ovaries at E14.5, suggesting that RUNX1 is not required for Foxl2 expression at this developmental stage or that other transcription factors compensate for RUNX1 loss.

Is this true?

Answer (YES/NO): YES